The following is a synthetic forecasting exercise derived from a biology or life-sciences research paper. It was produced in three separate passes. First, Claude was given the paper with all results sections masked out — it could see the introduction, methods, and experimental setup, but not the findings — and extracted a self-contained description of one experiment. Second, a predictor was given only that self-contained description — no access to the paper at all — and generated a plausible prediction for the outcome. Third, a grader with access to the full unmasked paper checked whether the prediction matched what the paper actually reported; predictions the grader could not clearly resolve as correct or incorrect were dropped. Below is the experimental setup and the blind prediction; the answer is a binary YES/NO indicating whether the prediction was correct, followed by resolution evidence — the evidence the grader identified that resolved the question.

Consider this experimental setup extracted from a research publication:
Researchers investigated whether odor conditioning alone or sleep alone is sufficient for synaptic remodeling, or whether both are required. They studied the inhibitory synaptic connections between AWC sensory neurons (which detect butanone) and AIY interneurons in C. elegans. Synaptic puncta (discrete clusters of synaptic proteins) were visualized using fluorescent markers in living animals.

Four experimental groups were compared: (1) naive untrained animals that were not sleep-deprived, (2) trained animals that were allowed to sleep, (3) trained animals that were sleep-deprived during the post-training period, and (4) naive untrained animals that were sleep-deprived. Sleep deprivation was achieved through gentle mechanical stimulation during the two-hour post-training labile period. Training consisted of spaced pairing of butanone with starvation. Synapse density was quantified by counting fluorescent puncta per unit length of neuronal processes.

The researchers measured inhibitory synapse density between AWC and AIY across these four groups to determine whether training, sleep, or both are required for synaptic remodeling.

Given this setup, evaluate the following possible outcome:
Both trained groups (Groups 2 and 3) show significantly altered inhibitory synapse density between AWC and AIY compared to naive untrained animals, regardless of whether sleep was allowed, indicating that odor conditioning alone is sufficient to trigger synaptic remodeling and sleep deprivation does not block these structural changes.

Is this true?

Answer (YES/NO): NO